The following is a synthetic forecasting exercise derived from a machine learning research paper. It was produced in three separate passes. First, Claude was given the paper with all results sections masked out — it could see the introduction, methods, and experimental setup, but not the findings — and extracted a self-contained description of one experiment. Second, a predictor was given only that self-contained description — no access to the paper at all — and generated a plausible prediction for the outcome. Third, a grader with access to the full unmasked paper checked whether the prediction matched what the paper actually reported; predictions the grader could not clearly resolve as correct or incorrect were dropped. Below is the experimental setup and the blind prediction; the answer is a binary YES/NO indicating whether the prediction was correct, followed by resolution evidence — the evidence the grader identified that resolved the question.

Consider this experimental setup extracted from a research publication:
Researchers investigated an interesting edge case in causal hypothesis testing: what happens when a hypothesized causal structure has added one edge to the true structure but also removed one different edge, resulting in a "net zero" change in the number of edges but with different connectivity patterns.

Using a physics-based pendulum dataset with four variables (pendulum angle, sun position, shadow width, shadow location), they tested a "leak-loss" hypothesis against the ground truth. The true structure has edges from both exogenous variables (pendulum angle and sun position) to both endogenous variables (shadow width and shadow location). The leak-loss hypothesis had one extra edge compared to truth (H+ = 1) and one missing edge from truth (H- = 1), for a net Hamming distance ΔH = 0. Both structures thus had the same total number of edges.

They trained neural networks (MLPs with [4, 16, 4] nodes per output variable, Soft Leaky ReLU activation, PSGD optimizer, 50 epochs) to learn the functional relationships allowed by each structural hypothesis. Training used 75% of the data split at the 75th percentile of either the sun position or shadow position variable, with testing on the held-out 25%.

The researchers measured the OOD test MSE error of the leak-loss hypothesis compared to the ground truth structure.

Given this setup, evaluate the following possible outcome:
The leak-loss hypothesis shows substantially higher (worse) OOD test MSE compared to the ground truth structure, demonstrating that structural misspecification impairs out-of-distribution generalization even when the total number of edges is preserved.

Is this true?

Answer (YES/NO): YES